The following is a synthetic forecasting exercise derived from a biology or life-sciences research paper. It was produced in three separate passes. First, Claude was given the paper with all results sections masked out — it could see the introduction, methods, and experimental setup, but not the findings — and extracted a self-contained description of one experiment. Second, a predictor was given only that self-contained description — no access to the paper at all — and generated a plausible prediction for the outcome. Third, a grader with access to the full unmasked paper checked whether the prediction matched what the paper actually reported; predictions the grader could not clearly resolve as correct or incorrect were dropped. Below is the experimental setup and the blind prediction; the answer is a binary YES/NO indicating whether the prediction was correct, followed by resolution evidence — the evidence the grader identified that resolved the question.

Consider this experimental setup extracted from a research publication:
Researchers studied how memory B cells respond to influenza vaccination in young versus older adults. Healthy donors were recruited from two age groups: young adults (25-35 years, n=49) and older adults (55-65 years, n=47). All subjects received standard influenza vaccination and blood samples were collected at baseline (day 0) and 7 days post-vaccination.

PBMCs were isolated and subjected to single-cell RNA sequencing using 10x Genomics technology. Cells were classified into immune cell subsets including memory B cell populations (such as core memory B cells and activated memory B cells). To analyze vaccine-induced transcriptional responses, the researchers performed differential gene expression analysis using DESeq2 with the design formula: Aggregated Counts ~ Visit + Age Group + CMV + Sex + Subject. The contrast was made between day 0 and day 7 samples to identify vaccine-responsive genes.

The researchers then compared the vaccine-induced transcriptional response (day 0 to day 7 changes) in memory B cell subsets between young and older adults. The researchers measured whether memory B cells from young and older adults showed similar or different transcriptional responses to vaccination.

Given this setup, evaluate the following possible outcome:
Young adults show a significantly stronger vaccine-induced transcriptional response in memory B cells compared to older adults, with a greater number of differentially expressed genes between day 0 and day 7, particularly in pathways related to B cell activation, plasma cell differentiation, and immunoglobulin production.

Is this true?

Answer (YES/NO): YES